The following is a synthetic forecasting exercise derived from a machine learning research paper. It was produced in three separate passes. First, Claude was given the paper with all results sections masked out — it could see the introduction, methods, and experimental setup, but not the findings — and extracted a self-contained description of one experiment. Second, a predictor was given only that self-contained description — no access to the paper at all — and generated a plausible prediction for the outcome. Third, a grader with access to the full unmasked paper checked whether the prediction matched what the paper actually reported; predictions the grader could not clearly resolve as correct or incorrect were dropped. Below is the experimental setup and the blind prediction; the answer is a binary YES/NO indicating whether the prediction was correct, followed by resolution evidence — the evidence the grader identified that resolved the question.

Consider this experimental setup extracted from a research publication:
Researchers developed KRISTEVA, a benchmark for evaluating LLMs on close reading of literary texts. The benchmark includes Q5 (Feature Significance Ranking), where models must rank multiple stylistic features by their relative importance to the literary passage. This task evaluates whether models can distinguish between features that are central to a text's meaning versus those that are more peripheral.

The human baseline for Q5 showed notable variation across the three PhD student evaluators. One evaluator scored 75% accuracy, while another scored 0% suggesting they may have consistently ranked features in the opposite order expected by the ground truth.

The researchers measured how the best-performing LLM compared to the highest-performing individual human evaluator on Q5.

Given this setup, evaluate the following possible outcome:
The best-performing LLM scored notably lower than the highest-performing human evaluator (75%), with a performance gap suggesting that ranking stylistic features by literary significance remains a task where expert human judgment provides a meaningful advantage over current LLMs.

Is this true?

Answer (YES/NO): YES